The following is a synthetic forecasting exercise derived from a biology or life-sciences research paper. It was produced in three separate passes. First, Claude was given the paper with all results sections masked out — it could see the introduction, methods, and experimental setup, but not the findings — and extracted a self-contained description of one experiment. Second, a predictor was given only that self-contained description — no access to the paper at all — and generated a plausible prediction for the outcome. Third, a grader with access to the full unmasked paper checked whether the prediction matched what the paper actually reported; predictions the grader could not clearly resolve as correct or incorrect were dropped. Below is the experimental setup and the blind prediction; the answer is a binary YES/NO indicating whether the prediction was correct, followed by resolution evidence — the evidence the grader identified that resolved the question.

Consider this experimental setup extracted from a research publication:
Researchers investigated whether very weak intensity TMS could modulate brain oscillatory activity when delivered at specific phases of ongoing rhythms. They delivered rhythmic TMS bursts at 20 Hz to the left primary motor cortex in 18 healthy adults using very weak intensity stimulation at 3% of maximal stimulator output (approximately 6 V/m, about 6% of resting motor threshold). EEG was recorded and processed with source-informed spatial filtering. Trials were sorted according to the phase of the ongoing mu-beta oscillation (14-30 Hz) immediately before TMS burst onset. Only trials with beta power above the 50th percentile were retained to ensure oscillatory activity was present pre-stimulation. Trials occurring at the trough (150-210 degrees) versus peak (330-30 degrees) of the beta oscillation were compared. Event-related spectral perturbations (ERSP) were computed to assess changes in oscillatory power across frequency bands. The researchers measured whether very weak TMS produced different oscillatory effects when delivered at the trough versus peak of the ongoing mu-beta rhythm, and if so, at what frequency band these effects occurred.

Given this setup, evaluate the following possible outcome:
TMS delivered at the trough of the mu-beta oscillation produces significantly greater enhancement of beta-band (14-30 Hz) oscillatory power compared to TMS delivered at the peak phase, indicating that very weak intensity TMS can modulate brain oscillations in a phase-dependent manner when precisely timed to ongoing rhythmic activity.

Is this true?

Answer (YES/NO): NO